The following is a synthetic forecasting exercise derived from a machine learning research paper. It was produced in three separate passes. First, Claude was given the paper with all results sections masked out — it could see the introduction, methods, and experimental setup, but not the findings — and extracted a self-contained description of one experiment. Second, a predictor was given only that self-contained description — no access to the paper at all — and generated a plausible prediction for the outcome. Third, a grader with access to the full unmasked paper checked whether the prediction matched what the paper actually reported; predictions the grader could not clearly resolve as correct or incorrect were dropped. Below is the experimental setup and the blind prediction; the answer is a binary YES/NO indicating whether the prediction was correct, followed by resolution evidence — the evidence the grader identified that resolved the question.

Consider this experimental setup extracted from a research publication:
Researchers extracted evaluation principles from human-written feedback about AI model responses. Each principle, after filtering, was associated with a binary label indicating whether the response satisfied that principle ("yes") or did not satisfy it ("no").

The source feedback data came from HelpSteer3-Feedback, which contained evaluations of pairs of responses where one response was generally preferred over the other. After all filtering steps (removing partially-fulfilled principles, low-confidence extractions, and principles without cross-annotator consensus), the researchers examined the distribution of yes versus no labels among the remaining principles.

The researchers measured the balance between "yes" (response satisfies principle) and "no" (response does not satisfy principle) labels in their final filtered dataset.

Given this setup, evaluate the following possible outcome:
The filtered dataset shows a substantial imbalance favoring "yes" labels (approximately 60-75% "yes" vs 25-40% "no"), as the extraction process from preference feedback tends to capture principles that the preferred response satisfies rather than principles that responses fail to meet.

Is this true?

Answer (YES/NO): YES